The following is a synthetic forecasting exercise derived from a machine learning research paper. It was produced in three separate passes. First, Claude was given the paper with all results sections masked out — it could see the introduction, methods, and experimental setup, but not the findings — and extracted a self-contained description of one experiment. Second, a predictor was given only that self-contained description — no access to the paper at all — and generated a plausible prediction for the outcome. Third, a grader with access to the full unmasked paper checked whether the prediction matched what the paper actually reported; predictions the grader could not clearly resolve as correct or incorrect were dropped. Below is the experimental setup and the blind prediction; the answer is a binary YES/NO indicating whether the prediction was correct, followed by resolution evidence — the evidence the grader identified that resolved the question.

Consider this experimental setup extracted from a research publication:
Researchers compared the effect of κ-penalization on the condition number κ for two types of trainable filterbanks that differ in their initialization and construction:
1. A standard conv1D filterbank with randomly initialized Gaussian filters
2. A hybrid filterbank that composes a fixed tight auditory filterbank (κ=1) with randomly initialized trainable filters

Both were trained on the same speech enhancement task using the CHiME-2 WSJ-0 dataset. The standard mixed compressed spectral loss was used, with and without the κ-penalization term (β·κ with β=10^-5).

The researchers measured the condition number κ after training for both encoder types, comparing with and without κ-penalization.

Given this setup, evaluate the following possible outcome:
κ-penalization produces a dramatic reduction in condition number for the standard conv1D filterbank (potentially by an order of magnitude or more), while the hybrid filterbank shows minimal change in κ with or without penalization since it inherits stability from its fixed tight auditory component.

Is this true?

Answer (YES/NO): NO